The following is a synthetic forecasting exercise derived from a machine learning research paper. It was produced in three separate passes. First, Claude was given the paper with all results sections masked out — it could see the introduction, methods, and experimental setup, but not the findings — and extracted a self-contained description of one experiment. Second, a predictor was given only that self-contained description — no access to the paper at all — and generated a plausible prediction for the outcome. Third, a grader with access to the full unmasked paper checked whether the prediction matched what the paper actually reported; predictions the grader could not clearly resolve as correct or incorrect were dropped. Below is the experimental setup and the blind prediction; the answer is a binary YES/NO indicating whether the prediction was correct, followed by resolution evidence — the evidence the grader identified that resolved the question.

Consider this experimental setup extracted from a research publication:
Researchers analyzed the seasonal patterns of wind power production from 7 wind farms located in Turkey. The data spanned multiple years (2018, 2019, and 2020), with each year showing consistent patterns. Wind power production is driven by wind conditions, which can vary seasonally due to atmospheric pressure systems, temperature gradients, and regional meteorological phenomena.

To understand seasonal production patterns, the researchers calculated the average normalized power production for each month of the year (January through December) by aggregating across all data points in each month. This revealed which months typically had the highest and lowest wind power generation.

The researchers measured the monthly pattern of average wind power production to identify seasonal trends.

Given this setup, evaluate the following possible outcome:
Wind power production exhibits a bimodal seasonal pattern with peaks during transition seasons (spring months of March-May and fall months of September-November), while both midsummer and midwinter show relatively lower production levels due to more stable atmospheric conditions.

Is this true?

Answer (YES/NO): NO